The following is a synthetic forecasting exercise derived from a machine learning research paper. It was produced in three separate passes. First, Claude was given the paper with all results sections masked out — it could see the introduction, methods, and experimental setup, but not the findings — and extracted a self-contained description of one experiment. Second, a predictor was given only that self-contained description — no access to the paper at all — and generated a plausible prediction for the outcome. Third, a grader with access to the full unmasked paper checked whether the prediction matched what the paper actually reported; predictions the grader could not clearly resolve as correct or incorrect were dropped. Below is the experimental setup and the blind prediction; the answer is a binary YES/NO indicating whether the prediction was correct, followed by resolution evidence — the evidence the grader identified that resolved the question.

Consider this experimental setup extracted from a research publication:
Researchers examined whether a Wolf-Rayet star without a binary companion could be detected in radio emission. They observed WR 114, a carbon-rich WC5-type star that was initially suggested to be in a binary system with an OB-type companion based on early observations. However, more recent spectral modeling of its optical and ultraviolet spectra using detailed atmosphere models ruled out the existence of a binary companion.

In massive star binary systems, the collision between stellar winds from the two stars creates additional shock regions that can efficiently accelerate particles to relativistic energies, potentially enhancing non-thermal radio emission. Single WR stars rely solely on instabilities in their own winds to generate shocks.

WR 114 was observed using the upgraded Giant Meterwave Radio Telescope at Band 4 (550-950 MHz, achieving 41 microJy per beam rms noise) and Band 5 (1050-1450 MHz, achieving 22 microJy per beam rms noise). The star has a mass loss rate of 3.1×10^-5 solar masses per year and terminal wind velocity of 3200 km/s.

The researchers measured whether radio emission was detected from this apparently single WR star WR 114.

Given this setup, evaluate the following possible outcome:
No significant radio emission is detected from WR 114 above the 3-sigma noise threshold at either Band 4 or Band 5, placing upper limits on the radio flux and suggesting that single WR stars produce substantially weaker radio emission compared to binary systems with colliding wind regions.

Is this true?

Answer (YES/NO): NO